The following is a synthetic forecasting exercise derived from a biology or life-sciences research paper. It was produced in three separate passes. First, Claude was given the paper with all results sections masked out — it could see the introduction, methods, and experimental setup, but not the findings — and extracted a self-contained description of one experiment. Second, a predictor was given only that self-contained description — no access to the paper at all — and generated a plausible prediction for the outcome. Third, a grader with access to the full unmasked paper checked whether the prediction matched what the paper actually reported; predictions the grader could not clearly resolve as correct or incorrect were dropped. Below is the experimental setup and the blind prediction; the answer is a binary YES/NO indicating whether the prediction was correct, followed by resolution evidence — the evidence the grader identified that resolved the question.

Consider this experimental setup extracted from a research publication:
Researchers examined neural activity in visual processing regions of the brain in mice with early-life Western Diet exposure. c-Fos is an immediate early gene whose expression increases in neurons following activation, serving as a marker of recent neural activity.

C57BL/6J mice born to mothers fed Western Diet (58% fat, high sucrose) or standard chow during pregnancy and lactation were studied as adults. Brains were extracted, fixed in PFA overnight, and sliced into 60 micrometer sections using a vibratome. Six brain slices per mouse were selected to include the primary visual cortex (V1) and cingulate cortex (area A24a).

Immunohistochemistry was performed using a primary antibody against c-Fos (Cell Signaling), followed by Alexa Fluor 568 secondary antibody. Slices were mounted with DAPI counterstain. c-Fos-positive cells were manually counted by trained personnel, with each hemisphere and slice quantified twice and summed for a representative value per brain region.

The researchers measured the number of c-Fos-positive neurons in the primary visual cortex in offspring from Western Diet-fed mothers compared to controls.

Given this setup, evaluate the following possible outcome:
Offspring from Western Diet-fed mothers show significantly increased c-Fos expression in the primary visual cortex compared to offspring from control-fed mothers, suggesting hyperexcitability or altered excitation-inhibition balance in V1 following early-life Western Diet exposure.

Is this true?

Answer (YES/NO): NO